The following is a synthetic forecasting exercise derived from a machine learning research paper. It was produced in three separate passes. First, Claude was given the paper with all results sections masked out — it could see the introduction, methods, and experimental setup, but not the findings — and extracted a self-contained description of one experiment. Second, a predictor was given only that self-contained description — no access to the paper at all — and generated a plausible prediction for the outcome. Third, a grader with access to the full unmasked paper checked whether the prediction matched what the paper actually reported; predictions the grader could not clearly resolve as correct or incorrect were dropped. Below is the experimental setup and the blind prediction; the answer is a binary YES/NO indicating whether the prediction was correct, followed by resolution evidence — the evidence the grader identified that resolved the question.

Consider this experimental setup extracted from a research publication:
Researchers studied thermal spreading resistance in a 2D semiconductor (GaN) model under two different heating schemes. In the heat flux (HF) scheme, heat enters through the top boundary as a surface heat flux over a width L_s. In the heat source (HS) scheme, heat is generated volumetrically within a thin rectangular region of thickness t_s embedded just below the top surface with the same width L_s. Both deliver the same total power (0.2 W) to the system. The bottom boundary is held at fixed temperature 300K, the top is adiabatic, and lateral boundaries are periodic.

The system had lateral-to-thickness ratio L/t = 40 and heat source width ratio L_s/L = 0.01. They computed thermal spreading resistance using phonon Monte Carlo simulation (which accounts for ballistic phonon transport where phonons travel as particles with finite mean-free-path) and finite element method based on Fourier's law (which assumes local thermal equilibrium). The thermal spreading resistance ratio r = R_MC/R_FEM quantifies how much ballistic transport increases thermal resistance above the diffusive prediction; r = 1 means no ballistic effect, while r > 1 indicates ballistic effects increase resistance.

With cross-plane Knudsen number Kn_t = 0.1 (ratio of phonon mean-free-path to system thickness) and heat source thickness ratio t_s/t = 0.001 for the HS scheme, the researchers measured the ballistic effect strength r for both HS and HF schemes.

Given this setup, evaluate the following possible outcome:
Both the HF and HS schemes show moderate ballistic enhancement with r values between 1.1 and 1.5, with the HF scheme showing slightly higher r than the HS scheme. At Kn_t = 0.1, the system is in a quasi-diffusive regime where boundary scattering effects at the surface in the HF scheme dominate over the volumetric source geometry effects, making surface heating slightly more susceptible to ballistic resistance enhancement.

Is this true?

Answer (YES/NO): NO